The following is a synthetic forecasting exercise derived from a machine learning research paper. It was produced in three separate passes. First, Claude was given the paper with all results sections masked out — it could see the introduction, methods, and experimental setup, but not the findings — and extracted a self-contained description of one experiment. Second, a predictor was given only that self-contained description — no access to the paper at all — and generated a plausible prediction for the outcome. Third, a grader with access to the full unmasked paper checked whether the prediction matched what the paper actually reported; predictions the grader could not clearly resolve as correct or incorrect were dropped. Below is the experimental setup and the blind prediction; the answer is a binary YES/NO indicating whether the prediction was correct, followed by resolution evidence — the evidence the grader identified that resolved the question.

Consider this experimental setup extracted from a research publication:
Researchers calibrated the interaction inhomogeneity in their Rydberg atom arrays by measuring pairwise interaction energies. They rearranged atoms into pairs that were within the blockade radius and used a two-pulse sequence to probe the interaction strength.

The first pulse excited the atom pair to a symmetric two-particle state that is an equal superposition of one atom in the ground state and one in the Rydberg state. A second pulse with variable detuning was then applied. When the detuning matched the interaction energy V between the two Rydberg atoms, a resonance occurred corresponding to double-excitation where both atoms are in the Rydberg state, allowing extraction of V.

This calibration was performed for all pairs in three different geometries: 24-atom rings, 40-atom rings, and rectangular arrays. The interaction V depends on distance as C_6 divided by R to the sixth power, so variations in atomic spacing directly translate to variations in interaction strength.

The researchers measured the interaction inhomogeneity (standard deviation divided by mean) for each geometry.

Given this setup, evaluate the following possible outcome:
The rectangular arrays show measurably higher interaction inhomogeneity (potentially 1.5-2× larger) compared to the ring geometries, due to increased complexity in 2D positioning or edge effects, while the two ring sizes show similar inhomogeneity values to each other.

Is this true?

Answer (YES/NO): NO